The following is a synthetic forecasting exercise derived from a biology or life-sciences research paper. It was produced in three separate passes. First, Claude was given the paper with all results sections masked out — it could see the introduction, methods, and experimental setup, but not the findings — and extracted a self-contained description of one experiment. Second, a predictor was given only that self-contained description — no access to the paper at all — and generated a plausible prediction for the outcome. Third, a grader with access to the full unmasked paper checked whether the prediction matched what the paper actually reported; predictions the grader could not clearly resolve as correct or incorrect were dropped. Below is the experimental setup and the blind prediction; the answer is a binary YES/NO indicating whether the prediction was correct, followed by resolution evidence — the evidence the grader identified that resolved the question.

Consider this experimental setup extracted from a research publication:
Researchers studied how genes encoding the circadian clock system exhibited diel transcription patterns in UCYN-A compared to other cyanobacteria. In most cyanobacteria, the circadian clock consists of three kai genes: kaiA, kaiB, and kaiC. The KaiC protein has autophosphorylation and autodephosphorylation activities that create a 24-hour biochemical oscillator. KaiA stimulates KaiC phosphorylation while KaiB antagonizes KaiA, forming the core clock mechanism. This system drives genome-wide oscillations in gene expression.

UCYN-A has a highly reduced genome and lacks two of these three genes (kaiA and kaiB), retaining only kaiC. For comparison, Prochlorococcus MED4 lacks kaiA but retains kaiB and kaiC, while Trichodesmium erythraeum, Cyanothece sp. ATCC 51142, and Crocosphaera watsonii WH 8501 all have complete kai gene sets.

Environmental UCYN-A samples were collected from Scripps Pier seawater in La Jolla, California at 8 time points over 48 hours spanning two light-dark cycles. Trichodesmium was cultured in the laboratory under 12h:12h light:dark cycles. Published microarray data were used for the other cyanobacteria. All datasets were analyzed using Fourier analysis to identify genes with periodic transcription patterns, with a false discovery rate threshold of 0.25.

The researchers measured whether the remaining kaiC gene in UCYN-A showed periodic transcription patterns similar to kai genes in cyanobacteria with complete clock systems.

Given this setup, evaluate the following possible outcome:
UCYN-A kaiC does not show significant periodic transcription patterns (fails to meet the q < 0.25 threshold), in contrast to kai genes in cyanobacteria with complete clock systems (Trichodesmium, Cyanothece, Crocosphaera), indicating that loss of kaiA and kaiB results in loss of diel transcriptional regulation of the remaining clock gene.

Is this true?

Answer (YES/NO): NO